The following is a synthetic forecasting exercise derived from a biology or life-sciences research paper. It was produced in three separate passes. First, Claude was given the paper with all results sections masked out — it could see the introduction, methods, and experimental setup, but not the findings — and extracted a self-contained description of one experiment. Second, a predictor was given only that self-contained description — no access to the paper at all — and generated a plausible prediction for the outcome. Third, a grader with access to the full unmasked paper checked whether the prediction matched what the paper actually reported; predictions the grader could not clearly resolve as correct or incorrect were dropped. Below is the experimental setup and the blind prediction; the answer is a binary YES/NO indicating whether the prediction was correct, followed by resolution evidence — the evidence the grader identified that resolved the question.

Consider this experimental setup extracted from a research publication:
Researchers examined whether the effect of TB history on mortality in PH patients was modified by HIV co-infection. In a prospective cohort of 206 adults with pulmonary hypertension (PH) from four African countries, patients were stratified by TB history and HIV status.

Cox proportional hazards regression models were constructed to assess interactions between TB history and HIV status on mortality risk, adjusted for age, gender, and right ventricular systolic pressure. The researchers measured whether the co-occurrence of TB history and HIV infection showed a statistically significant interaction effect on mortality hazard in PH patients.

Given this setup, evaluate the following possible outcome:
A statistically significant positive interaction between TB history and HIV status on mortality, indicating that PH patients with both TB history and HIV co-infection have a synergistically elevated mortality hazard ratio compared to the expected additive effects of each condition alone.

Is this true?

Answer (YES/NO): NO